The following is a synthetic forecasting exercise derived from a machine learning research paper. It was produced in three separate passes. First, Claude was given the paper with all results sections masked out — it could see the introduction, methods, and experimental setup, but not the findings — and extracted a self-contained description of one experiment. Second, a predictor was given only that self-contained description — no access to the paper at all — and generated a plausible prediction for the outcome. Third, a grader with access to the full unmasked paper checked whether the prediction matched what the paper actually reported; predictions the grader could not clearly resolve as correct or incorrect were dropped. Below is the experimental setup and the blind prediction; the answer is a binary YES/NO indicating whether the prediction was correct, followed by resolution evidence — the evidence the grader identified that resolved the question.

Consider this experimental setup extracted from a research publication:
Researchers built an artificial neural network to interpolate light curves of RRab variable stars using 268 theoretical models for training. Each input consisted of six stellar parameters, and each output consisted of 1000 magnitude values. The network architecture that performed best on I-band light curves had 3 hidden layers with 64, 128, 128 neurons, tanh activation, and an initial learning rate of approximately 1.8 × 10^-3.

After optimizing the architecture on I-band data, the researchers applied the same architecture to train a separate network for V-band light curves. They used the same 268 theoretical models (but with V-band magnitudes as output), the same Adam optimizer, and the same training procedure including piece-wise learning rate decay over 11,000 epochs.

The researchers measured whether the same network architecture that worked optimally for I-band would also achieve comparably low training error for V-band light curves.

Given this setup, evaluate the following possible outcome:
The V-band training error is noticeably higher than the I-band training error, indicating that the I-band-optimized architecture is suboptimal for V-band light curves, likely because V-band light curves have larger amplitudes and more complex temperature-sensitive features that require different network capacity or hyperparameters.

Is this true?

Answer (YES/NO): NO